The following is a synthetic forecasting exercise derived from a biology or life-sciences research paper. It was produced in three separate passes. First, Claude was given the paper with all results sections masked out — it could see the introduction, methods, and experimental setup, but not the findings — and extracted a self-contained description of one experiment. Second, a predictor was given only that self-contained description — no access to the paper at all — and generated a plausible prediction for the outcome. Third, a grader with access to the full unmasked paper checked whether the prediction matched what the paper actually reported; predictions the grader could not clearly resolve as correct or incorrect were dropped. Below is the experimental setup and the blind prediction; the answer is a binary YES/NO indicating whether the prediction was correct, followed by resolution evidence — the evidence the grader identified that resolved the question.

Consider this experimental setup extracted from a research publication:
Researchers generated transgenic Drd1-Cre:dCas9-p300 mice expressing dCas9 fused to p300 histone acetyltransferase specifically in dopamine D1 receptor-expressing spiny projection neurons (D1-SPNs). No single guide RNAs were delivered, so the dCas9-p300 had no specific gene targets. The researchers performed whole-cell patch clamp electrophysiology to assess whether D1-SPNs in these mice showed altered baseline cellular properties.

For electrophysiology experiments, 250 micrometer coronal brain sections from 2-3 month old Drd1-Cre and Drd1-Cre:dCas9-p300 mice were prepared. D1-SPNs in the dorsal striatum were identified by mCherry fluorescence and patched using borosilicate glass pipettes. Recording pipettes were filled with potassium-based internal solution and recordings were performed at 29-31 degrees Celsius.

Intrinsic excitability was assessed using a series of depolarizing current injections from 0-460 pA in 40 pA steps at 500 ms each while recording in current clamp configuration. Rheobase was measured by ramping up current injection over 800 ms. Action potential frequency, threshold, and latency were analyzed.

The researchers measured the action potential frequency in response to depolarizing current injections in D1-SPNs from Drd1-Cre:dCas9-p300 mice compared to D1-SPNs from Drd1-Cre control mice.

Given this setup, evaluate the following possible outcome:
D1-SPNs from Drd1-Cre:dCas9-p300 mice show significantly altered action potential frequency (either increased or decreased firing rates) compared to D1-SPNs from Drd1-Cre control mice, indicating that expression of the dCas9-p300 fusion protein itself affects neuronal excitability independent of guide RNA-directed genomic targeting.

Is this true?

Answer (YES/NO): NO